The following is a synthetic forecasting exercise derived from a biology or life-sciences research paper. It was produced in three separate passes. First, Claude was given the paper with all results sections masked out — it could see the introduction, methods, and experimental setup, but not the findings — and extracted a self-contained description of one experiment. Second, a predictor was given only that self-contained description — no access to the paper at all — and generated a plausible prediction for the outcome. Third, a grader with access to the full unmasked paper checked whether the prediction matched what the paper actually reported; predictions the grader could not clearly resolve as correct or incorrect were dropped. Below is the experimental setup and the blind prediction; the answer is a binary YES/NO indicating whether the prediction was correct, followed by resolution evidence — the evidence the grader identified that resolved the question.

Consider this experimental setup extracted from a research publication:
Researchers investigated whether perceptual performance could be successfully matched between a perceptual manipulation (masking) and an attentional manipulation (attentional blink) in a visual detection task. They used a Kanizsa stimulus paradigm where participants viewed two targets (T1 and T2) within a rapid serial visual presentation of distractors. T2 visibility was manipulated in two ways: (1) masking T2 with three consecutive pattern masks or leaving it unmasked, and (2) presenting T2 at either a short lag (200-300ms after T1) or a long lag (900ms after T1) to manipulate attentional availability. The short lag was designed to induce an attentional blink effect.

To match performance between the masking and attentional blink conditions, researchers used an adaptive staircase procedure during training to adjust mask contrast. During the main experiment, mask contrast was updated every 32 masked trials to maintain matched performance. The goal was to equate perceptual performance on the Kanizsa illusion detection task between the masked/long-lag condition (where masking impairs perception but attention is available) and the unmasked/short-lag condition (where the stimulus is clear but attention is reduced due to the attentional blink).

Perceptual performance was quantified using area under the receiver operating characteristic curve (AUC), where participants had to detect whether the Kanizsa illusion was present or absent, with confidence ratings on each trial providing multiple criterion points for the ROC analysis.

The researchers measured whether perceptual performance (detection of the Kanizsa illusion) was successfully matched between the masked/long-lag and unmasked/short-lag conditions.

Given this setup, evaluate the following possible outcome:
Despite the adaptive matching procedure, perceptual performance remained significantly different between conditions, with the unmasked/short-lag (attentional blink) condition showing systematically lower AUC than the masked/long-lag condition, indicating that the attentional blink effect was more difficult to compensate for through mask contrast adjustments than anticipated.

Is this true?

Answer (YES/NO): NO